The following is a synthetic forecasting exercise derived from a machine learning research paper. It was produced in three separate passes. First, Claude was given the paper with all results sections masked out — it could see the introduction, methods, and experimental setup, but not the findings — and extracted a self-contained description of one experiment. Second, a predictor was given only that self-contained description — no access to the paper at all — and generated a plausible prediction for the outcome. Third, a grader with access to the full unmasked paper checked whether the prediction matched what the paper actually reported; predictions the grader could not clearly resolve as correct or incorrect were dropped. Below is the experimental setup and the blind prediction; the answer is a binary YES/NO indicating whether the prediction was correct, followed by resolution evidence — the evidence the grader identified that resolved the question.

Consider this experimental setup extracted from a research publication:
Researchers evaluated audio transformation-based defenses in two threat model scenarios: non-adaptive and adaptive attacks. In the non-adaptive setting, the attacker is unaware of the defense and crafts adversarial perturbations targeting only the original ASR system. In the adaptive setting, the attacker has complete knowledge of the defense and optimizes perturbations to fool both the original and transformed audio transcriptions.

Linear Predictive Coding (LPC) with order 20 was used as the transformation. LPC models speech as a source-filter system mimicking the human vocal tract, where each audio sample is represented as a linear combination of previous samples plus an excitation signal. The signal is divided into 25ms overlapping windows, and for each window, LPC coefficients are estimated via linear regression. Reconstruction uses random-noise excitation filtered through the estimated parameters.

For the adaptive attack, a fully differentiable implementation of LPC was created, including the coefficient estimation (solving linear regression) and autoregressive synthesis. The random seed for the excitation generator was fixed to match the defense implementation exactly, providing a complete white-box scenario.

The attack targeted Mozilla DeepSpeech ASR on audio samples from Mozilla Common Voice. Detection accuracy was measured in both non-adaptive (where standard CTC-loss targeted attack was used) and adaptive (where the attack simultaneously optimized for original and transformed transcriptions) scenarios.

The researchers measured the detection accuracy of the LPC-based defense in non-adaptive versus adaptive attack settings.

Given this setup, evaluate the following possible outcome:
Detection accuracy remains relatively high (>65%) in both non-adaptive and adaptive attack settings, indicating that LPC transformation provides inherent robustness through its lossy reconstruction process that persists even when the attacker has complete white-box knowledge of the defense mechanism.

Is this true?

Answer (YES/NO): NO